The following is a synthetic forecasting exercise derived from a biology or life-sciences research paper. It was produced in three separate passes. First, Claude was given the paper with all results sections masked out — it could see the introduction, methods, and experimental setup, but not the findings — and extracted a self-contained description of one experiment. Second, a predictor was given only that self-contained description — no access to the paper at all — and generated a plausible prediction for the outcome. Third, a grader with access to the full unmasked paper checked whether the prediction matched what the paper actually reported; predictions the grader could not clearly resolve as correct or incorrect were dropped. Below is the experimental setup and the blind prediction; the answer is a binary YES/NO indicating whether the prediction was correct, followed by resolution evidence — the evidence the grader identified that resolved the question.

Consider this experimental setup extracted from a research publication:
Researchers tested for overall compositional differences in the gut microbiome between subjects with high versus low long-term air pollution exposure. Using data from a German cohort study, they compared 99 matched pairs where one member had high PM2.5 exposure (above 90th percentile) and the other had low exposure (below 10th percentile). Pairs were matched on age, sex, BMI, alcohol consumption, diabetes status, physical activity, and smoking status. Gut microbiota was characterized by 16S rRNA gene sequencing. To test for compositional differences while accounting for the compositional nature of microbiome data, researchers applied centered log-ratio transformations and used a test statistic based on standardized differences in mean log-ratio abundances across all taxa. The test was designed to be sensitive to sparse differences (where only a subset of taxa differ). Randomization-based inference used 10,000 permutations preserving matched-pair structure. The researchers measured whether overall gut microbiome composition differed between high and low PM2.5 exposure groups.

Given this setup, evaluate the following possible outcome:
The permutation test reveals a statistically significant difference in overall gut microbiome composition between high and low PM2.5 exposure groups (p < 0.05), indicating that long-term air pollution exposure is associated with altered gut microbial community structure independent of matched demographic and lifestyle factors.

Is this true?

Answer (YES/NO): NO